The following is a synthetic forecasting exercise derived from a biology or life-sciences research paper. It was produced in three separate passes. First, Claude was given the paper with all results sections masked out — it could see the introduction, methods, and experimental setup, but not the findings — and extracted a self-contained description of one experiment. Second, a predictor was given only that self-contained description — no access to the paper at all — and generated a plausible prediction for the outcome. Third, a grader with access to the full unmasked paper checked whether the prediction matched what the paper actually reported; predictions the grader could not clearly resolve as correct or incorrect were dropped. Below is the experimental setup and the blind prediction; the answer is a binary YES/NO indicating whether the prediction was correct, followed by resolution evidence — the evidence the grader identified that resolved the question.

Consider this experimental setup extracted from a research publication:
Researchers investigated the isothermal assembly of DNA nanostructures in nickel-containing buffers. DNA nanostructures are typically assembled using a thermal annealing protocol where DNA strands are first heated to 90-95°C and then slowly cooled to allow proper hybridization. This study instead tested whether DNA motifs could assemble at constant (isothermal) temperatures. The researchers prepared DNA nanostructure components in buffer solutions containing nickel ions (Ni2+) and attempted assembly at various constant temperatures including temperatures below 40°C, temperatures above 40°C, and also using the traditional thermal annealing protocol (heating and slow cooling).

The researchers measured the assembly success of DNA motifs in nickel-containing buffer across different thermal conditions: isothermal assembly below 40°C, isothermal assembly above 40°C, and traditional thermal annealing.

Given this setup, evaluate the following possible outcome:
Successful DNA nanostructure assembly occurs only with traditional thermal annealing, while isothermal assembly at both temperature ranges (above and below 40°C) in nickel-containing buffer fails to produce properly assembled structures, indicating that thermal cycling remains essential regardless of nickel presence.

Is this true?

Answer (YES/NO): NO